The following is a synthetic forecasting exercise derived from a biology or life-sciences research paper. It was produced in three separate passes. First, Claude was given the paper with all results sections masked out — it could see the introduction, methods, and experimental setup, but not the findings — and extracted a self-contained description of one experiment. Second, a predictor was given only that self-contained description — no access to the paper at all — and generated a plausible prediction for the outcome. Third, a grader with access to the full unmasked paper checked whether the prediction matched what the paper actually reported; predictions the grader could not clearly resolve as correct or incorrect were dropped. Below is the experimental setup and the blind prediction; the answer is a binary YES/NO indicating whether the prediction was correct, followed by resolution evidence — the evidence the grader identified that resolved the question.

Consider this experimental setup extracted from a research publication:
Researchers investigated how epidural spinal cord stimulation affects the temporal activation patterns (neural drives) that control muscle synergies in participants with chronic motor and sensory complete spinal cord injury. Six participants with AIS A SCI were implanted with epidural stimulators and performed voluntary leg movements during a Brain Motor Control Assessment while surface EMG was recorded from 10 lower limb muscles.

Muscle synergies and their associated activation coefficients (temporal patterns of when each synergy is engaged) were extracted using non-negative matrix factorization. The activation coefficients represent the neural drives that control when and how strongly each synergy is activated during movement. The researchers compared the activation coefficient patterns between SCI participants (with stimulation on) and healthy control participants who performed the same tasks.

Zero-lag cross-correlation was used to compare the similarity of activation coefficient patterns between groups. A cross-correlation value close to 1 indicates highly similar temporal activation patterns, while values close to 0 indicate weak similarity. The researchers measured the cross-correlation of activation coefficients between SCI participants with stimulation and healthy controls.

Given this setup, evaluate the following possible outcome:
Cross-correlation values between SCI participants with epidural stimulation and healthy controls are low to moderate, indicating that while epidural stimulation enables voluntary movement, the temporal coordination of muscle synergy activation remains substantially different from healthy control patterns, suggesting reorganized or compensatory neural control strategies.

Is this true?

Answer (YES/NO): YES